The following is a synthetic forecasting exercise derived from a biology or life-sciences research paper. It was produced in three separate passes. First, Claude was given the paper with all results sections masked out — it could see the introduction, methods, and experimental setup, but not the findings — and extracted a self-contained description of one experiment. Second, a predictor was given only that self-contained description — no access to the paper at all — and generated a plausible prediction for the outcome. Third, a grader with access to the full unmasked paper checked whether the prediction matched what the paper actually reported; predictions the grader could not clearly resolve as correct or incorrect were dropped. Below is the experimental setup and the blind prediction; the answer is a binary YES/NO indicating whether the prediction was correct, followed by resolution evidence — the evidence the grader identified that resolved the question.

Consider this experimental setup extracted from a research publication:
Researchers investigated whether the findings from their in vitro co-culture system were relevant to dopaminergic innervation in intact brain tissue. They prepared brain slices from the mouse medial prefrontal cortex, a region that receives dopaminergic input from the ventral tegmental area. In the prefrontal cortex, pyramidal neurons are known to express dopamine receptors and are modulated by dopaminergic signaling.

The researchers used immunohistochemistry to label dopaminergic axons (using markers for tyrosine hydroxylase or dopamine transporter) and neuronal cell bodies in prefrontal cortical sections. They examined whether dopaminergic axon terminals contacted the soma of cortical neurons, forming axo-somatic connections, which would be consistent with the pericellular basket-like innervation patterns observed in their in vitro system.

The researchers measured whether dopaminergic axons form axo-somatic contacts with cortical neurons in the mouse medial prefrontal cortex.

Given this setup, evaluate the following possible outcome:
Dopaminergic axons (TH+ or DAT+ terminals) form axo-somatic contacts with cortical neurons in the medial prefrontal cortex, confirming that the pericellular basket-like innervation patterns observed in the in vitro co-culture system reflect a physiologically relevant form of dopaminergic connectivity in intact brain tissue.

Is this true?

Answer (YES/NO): YES